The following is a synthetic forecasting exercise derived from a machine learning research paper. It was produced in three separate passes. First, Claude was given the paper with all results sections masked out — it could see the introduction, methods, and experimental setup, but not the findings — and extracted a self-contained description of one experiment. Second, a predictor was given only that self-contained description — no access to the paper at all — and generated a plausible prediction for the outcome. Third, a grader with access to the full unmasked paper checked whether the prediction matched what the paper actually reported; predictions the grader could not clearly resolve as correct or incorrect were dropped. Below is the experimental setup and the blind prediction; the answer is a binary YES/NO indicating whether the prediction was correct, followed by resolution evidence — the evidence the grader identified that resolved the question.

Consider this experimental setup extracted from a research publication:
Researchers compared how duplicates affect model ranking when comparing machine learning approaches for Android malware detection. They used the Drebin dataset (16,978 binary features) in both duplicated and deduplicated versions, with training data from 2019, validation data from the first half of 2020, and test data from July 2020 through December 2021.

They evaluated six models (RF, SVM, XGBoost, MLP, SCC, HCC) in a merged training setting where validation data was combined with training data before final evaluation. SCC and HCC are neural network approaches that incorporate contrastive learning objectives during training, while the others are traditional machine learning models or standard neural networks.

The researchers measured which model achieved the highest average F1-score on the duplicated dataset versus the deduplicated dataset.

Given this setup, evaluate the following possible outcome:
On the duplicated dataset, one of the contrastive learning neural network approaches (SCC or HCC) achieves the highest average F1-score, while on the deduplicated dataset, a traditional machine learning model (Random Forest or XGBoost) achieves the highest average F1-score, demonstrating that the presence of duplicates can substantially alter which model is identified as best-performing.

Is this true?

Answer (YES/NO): YES